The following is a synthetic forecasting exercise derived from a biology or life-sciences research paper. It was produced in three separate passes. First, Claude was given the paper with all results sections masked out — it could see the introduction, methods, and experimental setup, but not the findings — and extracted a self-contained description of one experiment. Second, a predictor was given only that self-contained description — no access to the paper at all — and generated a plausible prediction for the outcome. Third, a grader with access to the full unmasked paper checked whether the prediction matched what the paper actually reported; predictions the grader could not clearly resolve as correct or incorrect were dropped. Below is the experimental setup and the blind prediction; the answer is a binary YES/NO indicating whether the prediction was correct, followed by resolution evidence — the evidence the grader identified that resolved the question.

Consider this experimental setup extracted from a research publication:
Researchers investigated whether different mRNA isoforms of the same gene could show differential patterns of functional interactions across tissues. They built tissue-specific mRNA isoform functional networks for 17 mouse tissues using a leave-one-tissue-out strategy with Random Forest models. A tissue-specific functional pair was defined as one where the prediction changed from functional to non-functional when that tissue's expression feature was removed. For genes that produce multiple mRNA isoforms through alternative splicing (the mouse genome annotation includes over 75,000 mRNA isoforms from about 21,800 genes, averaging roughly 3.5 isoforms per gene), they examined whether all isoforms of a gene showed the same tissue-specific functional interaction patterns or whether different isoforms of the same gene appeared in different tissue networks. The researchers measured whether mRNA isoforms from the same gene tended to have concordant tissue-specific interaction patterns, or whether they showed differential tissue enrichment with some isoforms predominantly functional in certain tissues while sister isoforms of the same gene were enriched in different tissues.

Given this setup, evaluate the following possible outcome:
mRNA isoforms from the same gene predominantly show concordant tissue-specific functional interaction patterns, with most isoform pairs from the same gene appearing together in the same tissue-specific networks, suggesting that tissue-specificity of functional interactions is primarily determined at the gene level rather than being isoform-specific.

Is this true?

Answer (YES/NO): NO